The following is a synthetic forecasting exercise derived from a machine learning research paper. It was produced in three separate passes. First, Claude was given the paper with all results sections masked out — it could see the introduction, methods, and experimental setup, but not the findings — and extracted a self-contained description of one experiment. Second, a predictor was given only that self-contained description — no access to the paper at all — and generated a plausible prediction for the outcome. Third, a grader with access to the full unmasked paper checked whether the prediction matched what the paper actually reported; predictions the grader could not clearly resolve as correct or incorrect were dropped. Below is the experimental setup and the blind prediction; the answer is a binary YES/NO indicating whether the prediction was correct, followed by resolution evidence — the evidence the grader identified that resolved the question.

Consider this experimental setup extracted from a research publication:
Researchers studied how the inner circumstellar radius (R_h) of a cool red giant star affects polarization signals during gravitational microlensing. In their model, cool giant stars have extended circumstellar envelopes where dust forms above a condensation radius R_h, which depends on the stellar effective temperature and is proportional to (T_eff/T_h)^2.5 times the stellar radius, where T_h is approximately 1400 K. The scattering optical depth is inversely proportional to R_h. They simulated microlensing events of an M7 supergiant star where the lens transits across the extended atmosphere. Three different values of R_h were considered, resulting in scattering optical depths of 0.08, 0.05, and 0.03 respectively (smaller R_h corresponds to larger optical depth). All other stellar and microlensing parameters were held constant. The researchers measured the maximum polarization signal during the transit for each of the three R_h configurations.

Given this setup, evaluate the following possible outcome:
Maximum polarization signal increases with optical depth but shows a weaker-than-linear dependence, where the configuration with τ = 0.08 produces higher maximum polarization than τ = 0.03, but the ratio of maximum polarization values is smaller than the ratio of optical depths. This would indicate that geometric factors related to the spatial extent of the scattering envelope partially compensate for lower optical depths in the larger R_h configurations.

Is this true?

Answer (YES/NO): NO